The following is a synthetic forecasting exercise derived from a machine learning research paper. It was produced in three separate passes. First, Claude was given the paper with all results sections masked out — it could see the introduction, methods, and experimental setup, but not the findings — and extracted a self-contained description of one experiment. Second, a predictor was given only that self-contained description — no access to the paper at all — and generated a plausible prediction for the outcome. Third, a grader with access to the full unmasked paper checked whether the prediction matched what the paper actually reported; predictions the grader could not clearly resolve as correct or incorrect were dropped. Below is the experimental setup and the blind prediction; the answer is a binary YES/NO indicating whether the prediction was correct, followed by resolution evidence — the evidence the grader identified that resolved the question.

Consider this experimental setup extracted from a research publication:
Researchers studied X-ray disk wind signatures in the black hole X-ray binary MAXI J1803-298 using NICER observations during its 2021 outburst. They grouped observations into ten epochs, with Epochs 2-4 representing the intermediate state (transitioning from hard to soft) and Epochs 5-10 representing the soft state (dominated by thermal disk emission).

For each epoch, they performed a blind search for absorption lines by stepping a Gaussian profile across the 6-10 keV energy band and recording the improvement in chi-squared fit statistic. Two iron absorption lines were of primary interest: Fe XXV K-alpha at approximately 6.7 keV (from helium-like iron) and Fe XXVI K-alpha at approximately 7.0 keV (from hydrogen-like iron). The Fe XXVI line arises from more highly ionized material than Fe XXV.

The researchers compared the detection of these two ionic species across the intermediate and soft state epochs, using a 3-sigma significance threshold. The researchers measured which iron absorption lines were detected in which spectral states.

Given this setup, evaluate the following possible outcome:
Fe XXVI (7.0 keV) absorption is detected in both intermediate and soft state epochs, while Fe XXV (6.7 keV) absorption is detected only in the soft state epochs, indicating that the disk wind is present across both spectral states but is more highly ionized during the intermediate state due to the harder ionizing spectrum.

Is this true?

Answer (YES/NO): YES